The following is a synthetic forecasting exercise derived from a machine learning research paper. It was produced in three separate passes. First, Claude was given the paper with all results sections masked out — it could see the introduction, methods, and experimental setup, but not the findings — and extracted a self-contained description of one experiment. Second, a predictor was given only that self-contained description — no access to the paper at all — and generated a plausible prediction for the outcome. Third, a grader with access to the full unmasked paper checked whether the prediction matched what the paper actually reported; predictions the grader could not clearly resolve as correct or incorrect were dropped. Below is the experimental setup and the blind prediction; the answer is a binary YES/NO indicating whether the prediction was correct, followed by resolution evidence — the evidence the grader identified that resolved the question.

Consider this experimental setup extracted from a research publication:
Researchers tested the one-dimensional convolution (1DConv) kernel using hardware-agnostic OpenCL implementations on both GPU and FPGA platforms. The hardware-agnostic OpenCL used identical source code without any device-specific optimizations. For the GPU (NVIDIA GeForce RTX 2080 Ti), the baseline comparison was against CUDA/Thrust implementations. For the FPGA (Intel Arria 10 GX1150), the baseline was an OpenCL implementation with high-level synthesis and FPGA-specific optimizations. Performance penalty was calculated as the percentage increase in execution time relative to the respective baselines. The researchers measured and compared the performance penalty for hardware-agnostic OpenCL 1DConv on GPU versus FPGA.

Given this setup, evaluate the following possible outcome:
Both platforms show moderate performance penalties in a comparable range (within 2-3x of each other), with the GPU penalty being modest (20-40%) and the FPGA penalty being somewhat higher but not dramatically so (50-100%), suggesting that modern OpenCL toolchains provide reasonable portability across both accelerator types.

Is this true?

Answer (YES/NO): NO